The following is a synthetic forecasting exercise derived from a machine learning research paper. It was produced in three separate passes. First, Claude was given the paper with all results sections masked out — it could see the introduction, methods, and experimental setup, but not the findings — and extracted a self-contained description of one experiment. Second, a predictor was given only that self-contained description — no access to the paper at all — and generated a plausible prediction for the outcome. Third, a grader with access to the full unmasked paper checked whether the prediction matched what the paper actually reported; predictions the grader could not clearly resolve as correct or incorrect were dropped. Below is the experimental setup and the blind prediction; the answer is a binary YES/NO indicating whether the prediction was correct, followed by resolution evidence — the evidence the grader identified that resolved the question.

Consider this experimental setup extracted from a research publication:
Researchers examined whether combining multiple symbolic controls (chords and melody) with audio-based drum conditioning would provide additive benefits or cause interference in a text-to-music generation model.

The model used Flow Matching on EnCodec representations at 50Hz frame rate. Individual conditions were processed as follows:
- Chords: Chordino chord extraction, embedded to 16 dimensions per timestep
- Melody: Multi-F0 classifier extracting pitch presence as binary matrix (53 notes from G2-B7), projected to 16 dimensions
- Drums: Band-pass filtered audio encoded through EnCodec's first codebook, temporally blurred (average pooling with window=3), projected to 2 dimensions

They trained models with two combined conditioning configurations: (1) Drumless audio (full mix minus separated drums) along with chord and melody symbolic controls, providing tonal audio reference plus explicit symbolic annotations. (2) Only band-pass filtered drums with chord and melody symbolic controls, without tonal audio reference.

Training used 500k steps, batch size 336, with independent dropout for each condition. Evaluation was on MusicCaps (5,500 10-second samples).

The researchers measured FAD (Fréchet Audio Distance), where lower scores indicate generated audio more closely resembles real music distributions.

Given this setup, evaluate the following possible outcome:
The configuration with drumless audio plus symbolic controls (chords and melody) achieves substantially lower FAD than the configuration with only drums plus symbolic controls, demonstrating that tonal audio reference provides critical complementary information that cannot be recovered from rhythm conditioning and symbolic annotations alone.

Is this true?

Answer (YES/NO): YES